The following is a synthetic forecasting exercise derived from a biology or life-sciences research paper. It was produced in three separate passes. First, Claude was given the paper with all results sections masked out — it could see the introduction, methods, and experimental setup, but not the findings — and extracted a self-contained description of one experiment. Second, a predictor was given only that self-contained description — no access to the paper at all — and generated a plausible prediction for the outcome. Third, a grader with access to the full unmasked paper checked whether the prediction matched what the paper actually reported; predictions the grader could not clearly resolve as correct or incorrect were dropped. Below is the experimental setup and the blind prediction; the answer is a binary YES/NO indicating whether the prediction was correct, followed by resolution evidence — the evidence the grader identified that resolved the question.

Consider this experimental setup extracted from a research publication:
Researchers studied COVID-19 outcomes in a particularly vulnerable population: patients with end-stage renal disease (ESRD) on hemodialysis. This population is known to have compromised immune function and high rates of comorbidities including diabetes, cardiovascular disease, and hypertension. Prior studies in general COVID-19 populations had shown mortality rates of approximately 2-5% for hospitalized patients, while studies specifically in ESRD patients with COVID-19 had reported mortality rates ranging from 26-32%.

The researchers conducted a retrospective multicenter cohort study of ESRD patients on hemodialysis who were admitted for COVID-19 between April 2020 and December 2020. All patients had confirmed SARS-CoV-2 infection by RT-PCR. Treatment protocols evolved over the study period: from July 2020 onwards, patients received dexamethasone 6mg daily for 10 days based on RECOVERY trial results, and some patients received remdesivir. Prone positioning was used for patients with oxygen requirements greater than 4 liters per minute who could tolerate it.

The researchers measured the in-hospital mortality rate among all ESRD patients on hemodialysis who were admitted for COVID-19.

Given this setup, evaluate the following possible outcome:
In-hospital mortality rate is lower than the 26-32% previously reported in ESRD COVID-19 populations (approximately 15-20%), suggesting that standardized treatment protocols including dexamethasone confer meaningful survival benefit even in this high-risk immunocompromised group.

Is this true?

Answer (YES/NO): NO